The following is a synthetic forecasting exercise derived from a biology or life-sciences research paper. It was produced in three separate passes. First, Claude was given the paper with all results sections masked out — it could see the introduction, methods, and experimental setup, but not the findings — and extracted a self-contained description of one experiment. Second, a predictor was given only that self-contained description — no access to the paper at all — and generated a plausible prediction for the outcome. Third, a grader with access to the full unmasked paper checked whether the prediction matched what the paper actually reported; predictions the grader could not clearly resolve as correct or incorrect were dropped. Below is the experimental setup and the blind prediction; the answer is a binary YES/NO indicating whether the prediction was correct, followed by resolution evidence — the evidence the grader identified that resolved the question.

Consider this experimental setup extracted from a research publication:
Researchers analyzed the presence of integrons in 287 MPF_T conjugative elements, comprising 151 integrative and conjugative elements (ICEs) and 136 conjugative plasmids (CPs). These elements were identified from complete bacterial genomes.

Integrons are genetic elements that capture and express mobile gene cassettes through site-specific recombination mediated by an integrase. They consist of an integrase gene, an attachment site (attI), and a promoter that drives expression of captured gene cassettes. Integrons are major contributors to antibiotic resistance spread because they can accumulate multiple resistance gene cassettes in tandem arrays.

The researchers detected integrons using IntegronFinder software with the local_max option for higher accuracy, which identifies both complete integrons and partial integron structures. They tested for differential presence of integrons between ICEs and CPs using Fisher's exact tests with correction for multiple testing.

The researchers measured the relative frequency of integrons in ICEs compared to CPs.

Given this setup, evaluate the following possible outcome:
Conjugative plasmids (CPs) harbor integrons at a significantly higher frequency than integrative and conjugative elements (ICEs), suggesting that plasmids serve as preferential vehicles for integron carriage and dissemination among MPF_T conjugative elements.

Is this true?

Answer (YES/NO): YES